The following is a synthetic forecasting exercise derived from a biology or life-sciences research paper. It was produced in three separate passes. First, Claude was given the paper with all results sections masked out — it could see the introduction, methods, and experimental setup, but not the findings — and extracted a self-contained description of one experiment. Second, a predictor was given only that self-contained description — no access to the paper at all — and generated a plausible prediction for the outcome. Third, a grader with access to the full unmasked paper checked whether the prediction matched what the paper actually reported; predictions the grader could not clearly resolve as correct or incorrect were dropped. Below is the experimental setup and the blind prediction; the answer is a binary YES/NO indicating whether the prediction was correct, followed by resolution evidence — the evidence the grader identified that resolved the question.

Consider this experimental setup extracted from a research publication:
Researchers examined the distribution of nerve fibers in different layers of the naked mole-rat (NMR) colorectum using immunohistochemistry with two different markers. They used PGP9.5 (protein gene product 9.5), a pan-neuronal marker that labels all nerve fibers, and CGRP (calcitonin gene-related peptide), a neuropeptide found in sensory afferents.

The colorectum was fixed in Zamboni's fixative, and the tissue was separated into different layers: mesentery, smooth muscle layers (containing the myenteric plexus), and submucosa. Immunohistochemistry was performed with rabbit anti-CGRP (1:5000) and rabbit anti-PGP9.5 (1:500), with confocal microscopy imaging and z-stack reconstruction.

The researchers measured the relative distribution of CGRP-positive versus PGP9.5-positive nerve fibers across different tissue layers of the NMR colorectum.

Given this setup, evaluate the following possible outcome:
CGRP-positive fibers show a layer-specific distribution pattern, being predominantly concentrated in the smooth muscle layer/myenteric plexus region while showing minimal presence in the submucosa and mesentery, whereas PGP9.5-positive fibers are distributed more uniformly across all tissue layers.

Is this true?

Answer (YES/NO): NO